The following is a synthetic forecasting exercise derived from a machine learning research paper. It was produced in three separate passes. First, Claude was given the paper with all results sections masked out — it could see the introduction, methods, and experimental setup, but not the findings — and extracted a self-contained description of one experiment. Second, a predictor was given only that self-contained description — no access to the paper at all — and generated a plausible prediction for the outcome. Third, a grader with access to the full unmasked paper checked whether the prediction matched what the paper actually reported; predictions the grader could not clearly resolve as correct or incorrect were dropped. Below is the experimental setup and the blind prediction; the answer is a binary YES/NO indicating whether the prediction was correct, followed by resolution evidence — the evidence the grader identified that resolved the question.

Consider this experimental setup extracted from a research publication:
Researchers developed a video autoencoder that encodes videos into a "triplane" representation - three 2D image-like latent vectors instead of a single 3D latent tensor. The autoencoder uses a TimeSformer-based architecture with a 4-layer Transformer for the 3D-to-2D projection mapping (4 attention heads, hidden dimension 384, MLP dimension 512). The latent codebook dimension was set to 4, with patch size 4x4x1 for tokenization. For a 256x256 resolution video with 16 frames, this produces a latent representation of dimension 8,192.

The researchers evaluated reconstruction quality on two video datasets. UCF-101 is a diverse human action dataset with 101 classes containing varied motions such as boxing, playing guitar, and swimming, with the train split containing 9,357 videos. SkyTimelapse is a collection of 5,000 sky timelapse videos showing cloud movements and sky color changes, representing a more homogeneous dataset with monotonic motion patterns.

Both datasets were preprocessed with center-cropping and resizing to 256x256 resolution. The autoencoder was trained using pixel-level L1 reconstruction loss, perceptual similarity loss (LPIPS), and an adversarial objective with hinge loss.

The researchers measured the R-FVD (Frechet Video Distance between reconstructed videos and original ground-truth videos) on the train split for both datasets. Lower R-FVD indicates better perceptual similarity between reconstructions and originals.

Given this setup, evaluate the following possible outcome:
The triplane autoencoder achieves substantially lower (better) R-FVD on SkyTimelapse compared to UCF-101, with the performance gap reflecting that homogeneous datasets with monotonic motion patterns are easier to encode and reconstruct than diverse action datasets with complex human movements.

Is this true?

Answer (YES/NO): YES